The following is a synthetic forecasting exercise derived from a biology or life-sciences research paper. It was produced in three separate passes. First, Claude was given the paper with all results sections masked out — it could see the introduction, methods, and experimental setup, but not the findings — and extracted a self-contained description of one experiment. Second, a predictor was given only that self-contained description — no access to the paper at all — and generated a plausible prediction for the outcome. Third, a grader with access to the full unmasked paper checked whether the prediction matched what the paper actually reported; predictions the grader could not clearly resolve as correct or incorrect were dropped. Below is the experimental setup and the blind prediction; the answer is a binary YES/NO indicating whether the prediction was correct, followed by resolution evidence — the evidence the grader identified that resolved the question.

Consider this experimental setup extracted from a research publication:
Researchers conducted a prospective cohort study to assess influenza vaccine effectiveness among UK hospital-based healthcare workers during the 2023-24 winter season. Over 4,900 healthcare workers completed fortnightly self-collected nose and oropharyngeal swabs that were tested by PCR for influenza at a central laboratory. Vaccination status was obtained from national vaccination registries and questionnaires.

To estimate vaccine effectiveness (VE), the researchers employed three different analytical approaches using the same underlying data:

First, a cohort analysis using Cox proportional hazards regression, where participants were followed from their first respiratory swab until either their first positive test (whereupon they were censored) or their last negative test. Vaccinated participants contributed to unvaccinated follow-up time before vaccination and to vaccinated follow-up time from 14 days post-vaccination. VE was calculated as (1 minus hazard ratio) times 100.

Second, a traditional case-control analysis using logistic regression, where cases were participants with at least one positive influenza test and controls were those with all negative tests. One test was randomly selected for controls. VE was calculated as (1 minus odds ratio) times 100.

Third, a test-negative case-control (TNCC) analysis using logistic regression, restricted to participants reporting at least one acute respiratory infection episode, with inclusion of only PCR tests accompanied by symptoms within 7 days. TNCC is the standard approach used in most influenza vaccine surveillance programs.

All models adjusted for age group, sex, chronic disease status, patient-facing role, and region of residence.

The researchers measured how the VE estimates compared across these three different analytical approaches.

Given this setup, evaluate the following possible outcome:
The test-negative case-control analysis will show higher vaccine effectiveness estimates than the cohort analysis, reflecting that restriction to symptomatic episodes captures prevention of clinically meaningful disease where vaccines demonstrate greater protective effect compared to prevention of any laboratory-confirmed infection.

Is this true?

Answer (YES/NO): NO